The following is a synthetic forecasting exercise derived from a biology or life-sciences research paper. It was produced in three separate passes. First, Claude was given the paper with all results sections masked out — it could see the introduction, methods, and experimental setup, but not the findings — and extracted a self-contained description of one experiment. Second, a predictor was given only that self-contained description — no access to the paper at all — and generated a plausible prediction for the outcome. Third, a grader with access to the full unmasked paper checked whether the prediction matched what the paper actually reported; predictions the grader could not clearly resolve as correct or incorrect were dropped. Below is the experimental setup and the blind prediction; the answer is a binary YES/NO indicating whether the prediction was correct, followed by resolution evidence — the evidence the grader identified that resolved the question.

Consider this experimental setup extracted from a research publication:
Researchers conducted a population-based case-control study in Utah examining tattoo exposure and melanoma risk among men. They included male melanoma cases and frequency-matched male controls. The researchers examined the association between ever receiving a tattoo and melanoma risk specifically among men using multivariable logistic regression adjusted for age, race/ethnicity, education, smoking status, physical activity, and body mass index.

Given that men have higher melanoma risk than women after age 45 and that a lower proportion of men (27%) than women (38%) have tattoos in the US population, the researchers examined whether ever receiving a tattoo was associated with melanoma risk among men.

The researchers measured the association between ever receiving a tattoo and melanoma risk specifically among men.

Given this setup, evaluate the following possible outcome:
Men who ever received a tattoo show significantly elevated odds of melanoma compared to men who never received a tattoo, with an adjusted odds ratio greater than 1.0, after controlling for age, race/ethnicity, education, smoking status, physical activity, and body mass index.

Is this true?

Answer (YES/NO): NO